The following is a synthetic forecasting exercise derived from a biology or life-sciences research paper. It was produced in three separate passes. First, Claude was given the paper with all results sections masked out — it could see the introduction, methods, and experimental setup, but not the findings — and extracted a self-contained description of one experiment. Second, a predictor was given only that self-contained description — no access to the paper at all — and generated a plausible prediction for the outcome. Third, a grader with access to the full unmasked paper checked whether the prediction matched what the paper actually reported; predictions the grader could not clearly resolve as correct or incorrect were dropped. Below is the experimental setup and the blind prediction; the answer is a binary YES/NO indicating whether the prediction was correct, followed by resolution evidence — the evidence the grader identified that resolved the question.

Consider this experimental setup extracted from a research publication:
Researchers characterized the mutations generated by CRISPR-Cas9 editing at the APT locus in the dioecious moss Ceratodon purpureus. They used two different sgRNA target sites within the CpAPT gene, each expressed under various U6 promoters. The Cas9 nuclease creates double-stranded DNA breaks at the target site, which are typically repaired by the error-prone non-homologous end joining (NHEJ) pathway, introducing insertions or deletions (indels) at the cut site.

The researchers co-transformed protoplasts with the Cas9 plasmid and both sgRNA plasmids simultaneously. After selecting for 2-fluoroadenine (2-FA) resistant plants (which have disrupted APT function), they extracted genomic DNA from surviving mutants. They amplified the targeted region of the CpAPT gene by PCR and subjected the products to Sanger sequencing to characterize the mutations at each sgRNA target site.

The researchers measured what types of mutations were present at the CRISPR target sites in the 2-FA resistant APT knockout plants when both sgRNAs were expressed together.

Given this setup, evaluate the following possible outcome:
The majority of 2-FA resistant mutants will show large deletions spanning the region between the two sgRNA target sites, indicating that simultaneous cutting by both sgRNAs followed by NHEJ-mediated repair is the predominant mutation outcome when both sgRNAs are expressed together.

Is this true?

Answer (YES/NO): NO